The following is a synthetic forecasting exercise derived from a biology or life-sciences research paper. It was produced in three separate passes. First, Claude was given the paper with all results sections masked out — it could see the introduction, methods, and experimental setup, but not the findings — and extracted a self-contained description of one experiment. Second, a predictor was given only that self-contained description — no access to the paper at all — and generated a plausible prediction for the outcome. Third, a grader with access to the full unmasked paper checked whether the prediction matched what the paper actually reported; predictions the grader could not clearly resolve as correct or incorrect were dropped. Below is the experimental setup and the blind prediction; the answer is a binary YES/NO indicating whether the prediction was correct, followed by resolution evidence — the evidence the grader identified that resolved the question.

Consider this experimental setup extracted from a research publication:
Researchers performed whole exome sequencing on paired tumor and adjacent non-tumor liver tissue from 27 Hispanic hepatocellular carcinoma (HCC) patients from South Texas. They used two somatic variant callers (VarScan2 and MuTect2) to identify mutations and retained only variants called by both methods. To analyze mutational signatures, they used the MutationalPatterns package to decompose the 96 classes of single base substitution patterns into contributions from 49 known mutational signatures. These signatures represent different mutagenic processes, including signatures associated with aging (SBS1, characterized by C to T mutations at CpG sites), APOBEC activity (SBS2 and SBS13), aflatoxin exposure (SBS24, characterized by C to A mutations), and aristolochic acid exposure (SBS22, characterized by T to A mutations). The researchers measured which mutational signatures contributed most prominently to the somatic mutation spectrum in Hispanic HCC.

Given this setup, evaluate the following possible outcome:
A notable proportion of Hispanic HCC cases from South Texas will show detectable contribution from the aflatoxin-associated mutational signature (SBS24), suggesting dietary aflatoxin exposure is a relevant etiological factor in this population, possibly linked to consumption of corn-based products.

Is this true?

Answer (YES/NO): YES